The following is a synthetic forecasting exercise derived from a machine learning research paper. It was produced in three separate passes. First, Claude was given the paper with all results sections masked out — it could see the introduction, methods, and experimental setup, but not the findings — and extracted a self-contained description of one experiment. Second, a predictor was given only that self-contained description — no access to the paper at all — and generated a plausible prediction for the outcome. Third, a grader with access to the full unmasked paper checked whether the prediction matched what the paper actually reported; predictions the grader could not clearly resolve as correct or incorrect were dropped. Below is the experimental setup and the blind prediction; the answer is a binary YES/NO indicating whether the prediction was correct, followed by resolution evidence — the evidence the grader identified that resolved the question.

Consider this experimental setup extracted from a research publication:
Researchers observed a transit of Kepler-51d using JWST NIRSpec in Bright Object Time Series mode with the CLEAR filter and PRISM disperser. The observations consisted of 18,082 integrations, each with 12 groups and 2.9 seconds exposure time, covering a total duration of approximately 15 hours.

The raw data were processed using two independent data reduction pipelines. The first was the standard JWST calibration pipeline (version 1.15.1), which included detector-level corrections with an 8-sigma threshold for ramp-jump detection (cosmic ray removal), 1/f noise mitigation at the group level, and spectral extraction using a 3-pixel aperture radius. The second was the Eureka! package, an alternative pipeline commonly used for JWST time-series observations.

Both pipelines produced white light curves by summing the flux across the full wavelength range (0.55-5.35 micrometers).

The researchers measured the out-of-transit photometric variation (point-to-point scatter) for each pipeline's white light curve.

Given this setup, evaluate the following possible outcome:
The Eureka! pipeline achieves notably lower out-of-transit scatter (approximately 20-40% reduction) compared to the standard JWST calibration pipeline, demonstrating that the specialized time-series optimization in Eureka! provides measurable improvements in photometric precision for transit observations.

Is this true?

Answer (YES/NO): NO